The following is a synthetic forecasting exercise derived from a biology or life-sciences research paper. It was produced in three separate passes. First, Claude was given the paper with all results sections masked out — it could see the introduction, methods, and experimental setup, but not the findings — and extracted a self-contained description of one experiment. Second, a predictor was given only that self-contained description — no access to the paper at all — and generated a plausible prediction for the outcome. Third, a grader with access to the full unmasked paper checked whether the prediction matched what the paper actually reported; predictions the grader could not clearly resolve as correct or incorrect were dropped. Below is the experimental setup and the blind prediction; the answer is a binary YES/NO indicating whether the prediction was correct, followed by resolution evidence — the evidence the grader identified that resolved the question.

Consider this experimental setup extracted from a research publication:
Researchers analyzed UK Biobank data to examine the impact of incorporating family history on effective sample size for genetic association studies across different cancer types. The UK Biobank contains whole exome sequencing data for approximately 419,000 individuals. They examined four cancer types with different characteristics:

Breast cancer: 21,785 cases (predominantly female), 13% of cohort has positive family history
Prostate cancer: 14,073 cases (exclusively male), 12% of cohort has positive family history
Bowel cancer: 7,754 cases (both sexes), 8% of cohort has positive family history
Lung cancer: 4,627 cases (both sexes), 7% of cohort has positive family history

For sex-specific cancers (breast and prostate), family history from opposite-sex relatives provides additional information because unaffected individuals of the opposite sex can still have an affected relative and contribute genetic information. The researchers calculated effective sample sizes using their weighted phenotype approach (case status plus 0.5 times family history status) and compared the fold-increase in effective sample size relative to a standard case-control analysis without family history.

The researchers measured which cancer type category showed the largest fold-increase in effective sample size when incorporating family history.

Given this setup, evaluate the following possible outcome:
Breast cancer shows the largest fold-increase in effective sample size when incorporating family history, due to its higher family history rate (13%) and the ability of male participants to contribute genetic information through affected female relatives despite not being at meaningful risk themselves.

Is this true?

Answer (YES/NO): NO